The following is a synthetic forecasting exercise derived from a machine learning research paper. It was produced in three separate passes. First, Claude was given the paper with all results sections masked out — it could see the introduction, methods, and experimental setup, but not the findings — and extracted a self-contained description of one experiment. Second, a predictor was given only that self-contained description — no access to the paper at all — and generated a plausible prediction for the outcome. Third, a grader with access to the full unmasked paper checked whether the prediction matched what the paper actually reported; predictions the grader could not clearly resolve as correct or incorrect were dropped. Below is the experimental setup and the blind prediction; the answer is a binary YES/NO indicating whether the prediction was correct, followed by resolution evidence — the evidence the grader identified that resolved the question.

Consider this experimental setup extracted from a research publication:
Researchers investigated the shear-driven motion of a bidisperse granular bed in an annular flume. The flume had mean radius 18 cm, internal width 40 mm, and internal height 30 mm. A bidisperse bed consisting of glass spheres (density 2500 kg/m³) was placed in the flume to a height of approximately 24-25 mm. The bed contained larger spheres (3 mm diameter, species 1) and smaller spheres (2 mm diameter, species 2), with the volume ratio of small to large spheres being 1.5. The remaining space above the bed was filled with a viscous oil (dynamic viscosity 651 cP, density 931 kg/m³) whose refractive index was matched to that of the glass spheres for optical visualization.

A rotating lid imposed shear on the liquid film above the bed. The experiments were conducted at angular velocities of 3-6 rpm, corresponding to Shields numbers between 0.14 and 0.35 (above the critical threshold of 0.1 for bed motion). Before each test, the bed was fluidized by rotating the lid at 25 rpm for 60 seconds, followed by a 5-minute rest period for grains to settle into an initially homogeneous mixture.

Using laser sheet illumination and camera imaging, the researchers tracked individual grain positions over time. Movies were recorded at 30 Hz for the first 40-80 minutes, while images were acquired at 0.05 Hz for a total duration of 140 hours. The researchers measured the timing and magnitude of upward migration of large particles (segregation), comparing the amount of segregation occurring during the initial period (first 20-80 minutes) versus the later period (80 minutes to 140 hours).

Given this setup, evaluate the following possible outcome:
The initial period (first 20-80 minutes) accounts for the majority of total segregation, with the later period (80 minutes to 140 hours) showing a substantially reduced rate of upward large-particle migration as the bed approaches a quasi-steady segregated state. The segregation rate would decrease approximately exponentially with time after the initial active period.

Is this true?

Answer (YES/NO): YES